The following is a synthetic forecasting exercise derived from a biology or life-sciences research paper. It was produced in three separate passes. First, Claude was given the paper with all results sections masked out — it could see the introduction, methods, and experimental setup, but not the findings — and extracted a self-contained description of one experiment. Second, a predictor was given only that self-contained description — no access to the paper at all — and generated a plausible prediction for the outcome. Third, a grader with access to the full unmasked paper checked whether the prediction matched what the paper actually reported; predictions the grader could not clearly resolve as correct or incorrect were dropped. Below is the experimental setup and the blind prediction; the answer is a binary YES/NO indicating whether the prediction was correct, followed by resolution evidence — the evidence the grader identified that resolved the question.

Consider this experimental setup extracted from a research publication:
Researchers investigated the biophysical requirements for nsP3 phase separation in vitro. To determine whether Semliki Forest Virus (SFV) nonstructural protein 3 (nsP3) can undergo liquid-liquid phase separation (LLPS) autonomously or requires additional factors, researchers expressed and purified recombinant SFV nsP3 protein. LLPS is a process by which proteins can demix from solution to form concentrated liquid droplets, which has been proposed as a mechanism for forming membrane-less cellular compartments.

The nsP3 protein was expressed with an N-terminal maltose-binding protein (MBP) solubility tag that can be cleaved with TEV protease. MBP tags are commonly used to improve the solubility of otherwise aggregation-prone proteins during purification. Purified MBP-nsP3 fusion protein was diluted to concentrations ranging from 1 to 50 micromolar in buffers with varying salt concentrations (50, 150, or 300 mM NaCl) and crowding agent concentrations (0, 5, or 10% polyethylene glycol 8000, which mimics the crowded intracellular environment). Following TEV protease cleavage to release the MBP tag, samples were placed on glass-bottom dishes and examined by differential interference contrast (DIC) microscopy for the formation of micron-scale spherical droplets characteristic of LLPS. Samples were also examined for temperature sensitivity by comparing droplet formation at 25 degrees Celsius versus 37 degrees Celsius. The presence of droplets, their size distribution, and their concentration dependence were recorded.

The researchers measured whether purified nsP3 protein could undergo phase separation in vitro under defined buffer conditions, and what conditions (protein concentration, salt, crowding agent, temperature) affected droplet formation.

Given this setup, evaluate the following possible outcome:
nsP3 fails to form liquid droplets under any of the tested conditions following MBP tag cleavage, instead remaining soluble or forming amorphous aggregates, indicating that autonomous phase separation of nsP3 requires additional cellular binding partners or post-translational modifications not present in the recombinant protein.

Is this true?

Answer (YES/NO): NO